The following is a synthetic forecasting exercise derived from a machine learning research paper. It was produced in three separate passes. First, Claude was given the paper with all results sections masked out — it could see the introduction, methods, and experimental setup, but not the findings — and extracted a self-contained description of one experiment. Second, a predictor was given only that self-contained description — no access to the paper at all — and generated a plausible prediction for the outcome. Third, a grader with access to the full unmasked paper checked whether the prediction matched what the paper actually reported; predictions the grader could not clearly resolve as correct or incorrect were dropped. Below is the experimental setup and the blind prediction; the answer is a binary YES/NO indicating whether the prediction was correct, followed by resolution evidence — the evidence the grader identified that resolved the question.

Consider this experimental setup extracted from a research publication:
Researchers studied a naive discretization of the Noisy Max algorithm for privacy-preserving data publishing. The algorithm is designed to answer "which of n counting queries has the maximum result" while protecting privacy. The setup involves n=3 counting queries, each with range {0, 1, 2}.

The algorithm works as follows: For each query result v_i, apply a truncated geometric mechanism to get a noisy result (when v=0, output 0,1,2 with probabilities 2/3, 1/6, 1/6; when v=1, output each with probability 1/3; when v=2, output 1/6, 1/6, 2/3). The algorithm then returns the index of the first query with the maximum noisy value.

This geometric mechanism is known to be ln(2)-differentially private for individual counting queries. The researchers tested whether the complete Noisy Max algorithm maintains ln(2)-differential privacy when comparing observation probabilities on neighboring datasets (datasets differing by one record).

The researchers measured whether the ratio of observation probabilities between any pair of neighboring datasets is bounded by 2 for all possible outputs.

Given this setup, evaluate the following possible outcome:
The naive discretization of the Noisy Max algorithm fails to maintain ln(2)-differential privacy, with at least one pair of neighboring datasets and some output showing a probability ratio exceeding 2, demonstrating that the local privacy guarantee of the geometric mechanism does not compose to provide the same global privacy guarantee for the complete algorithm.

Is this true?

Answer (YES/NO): YES